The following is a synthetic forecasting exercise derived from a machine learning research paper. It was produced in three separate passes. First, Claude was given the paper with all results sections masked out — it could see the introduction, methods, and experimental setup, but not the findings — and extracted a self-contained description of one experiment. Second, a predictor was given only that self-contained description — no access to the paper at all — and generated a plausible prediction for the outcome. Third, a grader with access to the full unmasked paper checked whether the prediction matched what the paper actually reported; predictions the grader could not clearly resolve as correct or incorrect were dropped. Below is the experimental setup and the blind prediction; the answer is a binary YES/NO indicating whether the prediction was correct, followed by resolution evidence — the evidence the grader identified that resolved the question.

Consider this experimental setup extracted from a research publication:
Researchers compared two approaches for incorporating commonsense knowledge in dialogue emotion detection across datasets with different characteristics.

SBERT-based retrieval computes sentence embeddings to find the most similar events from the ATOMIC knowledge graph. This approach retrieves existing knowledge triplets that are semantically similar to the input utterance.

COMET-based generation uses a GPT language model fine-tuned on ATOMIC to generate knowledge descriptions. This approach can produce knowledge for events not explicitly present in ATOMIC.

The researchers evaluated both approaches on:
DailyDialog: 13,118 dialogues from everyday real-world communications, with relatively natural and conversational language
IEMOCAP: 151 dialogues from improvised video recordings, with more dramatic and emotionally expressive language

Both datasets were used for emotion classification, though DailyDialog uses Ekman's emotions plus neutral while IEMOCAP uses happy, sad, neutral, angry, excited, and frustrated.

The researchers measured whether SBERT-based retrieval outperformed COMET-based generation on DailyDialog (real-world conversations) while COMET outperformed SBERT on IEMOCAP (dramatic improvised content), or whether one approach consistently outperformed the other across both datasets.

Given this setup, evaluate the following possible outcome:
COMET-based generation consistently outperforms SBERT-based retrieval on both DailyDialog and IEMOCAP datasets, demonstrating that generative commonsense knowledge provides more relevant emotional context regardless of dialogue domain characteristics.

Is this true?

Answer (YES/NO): NO